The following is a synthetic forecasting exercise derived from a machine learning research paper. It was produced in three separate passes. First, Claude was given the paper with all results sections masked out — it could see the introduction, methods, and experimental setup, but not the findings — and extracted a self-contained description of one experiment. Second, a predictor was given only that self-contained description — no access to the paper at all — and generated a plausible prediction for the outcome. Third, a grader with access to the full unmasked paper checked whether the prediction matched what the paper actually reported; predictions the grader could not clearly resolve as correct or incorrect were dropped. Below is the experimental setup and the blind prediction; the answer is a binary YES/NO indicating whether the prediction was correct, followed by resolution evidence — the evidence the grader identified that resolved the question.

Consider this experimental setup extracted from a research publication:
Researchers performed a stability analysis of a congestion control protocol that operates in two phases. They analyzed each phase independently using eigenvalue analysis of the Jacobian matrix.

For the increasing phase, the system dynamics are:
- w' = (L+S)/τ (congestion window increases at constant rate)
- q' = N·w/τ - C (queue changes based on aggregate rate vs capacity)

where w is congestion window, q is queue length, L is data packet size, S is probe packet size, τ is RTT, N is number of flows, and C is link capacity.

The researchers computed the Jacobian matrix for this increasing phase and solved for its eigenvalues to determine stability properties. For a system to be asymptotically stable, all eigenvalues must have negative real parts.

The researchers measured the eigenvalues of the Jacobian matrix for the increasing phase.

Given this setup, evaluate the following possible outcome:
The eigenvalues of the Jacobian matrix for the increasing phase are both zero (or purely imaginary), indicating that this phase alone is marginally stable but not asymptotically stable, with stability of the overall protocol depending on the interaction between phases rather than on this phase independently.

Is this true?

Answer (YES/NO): NO